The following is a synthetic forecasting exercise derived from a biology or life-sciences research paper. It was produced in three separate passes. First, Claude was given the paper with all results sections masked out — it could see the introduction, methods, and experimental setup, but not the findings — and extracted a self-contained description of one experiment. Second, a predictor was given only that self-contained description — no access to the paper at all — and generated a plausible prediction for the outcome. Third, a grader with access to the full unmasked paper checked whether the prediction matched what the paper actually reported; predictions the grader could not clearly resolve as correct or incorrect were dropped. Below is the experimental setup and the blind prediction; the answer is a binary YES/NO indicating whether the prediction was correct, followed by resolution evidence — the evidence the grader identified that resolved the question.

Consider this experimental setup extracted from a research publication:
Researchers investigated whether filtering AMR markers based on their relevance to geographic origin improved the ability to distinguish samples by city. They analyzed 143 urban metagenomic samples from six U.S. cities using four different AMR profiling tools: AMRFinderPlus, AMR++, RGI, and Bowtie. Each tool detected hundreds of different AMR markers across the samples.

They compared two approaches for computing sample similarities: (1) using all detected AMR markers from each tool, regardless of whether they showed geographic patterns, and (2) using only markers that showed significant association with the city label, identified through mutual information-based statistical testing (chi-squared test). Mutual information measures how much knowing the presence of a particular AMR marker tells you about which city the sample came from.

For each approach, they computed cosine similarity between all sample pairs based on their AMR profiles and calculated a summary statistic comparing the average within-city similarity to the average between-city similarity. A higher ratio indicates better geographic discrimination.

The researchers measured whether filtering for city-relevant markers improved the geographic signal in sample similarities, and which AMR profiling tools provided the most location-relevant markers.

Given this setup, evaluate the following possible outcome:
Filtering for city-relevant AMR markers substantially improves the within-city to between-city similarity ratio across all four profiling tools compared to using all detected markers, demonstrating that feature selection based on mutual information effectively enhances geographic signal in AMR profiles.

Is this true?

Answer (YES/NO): NO